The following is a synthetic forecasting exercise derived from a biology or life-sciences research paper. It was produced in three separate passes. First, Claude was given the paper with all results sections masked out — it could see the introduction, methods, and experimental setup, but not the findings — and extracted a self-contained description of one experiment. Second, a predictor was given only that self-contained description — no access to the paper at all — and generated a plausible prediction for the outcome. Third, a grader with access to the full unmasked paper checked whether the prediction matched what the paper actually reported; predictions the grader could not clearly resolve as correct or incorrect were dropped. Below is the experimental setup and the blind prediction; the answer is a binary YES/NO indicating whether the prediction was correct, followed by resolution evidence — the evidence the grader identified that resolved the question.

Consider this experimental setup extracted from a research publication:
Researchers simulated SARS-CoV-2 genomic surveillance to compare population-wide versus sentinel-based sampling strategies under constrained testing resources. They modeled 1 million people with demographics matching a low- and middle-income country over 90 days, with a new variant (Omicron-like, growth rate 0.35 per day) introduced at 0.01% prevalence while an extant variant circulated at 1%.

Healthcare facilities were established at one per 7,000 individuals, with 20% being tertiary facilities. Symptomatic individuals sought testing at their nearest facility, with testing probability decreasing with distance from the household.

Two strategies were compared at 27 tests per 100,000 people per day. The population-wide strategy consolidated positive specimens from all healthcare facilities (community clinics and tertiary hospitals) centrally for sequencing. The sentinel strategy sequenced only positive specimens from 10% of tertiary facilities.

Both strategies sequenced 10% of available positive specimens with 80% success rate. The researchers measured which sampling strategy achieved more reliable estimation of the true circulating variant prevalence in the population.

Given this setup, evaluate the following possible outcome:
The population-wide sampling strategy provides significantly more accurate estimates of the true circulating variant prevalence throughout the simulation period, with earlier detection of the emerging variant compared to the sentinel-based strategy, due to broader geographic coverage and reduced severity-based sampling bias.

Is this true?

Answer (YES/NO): NO